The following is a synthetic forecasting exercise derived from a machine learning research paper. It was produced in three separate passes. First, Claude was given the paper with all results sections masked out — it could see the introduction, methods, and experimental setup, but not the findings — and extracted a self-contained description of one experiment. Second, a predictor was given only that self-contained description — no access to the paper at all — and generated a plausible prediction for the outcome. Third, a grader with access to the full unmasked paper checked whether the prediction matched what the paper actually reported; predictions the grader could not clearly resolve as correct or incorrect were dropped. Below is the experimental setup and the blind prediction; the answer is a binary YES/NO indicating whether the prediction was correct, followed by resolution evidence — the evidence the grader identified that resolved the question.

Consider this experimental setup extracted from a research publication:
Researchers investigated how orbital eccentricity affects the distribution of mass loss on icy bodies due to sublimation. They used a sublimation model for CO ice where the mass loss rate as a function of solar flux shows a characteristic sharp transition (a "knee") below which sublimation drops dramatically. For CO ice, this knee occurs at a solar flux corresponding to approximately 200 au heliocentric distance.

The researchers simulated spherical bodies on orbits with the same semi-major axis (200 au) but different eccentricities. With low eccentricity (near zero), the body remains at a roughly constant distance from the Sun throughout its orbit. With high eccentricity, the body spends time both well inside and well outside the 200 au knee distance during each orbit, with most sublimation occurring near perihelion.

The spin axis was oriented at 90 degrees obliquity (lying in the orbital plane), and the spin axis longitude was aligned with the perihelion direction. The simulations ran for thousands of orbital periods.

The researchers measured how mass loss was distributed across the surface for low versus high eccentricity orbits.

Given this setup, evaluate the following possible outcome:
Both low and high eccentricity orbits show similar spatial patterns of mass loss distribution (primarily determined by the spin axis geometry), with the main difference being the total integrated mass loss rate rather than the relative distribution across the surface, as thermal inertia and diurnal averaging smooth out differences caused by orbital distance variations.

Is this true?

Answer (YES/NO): NO